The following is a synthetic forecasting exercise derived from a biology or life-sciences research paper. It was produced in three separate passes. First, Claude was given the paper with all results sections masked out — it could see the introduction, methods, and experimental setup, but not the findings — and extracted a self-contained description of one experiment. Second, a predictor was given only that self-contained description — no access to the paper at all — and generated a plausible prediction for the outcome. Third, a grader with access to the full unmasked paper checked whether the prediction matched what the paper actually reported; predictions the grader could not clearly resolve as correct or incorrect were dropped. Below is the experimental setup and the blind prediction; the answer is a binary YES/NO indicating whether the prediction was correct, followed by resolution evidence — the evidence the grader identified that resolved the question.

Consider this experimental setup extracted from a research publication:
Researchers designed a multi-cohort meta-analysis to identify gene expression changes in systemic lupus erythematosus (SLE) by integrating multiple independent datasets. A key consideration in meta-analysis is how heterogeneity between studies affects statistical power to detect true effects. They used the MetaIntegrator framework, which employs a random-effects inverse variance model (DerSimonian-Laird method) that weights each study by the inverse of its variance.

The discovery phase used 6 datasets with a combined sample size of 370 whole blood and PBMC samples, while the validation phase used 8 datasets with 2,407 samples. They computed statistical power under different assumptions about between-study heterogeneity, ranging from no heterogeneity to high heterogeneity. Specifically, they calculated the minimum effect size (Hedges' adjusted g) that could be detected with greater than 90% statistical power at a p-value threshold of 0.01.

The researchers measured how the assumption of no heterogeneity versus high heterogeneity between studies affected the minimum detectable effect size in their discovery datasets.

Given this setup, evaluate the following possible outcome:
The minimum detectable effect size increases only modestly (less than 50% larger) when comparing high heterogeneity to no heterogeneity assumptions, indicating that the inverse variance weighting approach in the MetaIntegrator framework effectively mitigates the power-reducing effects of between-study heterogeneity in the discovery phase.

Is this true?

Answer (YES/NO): NO